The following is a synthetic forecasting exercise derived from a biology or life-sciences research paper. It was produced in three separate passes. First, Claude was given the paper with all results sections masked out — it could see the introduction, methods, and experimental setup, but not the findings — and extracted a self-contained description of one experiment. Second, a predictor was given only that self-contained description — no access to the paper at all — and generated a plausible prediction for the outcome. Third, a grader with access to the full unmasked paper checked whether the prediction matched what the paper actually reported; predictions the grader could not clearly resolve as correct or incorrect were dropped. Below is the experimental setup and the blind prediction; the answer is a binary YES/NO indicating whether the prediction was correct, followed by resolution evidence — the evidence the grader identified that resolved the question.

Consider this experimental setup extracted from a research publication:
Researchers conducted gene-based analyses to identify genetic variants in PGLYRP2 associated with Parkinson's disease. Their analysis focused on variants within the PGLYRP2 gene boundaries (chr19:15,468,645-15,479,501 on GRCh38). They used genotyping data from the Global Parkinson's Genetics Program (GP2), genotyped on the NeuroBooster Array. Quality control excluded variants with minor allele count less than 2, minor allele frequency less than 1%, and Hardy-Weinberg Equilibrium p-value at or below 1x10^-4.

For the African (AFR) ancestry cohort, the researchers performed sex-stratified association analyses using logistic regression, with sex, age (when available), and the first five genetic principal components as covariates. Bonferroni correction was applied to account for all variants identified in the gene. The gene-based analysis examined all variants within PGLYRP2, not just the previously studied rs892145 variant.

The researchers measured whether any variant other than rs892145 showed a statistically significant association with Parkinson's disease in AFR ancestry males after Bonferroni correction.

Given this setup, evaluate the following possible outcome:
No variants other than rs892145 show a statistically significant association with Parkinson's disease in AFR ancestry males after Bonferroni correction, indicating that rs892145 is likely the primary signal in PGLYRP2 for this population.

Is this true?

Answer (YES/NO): NO